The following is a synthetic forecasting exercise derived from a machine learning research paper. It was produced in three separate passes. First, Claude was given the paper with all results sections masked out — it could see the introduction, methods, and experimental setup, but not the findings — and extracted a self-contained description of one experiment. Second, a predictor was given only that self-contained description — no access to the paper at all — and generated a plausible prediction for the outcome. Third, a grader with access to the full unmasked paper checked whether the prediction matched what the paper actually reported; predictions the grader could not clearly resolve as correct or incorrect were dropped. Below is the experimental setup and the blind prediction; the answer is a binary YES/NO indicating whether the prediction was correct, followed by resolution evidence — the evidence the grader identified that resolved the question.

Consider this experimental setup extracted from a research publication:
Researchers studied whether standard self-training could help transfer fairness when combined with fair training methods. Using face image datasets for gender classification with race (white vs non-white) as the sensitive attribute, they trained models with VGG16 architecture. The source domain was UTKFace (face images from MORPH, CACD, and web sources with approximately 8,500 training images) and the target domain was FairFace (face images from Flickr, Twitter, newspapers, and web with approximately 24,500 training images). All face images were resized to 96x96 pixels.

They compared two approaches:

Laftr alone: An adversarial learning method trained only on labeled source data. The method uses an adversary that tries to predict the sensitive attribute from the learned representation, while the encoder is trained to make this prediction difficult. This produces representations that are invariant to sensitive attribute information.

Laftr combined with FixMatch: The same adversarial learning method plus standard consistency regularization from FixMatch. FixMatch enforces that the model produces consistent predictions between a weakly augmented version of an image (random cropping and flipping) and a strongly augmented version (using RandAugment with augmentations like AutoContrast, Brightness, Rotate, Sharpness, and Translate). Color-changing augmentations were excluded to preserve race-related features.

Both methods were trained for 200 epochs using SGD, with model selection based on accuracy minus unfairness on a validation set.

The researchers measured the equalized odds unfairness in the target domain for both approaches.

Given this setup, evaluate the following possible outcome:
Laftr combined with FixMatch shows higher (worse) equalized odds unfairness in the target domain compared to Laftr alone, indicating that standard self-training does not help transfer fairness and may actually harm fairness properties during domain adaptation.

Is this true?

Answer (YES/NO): YES